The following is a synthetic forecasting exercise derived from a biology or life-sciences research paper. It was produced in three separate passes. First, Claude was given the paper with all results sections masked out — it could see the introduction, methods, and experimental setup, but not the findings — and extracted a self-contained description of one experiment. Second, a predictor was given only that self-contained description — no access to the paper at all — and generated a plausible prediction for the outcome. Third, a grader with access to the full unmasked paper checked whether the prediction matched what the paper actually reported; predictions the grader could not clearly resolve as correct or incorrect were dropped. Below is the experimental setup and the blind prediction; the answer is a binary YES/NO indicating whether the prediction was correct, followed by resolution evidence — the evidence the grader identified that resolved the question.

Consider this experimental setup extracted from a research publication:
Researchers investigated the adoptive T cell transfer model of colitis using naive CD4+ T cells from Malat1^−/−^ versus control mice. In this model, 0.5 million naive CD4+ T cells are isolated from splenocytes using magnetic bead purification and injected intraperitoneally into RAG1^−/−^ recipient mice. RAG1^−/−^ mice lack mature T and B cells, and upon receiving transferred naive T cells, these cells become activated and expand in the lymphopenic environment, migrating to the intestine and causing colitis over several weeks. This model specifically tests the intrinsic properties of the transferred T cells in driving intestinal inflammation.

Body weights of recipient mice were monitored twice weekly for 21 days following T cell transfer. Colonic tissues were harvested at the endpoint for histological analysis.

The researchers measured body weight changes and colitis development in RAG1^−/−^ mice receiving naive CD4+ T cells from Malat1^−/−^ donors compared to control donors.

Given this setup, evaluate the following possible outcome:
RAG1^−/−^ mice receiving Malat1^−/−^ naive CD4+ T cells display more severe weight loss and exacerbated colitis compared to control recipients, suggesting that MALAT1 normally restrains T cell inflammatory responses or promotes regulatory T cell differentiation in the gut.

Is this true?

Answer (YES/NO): NO